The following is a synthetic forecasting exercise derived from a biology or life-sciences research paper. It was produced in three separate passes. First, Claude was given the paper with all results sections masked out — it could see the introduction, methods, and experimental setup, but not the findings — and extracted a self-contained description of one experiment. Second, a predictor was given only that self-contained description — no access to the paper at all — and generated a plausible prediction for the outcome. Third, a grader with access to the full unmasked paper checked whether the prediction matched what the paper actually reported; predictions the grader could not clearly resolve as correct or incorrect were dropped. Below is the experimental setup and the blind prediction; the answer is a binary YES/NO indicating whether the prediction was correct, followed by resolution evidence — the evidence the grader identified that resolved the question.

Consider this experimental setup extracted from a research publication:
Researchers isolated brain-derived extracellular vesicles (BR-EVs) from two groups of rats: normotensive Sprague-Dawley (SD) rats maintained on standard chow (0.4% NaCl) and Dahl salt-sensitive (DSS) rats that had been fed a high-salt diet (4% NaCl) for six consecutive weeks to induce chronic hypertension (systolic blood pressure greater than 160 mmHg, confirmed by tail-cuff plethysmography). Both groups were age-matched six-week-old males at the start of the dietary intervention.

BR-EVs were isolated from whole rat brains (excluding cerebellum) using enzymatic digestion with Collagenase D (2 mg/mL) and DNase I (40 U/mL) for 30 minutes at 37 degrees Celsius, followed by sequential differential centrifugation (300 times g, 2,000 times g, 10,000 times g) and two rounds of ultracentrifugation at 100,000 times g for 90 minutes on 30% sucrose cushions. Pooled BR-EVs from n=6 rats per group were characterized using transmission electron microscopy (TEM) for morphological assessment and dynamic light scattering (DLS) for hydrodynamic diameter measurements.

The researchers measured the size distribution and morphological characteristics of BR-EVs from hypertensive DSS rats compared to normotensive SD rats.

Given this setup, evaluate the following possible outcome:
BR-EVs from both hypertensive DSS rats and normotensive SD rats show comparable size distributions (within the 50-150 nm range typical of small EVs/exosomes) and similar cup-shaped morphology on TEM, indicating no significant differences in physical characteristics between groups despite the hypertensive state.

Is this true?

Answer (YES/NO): YES